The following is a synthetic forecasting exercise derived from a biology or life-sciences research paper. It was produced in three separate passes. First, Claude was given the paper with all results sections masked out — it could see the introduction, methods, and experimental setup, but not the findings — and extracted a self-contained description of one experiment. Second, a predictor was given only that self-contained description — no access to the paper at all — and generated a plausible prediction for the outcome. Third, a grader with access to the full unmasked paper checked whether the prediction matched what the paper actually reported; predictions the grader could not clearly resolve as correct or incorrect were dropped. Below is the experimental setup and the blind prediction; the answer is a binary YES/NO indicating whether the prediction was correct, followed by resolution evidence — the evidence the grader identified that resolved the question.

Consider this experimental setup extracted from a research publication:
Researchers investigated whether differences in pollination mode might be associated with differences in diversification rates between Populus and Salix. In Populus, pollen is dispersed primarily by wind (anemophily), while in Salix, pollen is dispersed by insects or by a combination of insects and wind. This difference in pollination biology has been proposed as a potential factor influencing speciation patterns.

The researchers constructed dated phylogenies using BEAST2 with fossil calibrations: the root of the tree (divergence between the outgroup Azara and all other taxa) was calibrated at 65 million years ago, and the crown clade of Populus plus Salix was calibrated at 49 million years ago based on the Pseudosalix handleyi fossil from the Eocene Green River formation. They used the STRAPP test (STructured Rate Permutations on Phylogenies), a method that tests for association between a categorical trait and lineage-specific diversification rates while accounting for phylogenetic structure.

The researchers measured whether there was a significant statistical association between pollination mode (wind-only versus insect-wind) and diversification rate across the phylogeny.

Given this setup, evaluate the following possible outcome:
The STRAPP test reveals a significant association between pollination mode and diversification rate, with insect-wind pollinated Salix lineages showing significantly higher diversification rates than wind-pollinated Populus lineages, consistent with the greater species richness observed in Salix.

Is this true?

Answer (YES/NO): NO